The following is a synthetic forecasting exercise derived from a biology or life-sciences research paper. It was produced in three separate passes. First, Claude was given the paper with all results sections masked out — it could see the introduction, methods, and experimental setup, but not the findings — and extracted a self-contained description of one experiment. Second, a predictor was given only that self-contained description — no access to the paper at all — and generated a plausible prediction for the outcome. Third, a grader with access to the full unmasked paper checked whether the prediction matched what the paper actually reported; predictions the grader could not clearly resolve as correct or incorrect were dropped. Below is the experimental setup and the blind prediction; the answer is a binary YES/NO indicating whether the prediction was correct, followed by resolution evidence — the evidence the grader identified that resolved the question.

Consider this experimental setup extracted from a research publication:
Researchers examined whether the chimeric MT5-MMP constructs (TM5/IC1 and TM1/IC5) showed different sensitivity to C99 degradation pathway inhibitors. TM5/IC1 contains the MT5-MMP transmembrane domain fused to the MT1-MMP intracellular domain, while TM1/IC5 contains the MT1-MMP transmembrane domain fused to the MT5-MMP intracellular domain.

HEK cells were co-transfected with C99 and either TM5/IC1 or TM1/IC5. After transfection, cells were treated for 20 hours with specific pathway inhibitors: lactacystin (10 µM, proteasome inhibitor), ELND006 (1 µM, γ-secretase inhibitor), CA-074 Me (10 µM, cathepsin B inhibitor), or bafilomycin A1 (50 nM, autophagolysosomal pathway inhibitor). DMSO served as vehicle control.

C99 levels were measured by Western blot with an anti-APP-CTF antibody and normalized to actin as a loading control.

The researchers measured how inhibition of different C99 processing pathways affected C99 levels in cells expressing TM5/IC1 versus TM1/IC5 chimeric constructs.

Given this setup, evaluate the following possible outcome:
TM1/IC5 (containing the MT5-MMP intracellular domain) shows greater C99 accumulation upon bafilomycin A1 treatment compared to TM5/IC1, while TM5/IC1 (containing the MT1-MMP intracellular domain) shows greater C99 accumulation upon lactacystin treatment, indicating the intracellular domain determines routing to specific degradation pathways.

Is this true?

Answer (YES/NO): NO